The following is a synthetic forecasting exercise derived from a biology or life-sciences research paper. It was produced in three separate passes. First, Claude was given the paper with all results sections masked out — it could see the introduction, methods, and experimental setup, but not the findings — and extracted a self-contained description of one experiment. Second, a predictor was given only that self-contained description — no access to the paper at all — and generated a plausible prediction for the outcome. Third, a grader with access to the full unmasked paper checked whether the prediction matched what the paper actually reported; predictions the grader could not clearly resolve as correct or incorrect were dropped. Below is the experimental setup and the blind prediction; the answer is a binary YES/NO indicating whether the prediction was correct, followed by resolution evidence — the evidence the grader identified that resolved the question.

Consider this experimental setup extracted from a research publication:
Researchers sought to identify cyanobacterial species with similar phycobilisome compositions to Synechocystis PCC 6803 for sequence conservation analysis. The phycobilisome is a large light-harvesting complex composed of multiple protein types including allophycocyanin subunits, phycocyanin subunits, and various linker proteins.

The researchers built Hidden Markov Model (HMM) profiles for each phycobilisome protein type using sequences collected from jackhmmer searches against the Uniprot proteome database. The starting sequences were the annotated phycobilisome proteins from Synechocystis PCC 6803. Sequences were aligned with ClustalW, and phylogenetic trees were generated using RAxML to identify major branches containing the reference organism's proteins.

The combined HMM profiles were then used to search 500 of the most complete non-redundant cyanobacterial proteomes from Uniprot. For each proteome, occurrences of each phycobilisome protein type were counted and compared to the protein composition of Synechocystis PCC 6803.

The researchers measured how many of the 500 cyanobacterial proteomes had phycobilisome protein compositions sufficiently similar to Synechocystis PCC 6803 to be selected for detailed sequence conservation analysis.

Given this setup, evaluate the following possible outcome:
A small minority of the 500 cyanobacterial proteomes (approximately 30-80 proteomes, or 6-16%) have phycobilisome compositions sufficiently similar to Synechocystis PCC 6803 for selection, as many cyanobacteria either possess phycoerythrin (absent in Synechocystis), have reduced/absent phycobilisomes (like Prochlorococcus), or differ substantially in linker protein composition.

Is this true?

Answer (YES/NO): YES